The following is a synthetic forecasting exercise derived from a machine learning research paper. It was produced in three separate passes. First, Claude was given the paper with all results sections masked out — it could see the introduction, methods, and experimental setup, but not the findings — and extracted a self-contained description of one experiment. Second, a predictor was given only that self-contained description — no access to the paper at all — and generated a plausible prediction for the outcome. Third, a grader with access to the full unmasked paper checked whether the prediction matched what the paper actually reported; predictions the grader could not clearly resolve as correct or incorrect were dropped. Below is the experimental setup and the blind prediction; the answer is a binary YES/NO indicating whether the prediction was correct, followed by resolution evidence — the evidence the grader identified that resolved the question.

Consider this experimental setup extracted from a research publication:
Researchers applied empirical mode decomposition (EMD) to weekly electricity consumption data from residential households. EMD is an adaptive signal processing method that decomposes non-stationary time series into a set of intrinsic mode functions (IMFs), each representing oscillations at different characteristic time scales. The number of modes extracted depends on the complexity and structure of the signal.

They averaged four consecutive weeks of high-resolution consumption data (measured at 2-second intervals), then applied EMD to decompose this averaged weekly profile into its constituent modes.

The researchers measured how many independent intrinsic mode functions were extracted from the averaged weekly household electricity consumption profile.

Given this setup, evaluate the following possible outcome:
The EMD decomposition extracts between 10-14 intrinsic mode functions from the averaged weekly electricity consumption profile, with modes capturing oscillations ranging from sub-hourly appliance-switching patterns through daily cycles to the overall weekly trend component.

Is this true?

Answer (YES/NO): NO